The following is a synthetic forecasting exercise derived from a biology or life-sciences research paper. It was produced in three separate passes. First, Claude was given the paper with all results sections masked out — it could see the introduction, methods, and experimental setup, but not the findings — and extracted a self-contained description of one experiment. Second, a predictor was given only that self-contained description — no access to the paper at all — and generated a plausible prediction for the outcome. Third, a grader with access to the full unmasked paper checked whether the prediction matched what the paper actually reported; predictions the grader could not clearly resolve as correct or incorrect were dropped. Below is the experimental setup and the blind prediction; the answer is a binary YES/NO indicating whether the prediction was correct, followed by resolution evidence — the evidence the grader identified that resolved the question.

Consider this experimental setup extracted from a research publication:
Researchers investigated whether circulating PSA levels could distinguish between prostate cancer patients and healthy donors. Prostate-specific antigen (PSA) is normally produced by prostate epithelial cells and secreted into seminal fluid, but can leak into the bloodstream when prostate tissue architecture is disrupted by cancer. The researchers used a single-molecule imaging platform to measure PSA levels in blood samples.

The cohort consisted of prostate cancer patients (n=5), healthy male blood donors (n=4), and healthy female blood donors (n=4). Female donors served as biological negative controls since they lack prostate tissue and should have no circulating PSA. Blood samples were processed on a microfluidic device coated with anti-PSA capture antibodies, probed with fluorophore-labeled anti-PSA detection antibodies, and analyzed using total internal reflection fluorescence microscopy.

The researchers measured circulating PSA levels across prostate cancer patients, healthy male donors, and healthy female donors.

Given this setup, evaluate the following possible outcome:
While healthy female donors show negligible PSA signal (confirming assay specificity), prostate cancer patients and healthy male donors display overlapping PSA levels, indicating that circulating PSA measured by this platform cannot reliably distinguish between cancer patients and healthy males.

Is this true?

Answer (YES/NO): NO